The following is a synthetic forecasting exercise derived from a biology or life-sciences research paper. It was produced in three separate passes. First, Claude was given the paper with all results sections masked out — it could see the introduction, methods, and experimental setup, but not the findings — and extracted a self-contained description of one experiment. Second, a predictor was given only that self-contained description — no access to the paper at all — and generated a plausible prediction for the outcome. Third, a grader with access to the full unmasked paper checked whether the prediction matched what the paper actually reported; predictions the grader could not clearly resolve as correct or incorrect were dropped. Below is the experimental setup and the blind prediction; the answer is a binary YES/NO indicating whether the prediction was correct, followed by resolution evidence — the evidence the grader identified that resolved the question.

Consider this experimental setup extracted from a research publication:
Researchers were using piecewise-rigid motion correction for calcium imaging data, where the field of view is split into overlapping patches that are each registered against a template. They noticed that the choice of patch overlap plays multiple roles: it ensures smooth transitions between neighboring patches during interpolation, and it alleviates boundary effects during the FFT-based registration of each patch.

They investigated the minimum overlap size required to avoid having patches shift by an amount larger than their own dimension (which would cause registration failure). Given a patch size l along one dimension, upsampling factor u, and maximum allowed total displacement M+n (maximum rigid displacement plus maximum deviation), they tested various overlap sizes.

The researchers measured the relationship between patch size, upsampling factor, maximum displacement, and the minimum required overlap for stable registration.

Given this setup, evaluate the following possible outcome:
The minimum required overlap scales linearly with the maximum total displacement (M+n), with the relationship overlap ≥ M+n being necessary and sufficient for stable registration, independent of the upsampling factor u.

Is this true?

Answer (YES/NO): NO